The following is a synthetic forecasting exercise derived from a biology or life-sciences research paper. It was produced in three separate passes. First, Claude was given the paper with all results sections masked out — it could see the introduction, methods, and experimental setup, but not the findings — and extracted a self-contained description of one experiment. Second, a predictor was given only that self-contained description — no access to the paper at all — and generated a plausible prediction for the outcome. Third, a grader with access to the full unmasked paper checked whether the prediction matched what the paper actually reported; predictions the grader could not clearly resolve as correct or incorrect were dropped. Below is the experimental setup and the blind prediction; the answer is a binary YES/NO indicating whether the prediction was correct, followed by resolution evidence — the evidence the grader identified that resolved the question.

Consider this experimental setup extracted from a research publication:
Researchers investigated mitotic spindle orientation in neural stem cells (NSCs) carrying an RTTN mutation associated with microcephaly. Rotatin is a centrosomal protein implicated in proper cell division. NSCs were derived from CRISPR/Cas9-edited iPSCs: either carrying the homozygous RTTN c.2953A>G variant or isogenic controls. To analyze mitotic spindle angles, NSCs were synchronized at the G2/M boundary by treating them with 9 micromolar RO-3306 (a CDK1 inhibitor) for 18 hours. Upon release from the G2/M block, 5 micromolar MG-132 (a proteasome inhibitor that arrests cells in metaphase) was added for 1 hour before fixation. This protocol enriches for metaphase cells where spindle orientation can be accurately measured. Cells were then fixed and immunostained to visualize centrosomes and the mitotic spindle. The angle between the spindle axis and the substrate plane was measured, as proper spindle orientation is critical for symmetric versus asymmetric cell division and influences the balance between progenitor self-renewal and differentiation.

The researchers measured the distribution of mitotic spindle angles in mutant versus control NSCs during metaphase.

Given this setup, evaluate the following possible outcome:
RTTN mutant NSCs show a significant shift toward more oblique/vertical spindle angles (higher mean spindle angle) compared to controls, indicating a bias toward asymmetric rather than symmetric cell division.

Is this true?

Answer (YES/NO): YES